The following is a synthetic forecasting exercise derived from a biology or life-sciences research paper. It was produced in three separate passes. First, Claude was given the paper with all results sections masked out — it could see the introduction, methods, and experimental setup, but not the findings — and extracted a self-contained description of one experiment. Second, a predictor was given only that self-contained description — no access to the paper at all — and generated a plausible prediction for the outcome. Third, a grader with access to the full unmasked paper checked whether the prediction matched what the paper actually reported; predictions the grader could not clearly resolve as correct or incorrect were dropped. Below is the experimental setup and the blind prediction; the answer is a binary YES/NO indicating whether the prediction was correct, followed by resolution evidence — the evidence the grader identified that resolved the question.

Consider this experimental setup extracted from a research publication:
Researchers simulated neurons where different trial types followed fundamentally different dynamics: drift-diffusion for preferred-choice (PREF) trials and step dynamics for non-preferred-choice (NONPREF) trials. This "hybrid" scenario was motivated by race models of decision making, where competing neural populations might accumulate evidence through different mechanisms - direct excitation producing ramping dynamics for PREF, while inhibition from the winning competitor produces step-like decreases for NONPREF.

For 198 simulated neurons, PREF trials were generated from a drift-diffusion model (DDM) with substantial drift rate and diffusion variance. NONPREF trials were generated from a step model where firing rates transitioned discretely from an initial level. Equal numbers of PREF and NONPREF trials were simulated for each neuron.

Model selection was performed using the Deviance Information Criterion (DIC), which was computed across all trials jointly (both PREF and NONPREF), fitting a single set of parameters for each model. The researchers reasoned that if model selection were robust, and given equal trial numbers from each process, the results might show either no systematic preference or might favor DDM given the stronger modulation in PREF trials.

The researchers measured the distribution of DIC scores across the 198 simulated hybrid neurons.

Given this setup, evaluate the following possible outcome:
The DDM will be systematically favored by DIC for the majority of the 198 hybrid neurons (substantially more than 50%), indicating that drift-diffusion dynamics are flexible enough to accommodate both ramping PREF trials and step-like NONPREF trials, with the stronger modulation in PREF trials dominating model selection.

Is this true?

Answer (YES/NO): NO